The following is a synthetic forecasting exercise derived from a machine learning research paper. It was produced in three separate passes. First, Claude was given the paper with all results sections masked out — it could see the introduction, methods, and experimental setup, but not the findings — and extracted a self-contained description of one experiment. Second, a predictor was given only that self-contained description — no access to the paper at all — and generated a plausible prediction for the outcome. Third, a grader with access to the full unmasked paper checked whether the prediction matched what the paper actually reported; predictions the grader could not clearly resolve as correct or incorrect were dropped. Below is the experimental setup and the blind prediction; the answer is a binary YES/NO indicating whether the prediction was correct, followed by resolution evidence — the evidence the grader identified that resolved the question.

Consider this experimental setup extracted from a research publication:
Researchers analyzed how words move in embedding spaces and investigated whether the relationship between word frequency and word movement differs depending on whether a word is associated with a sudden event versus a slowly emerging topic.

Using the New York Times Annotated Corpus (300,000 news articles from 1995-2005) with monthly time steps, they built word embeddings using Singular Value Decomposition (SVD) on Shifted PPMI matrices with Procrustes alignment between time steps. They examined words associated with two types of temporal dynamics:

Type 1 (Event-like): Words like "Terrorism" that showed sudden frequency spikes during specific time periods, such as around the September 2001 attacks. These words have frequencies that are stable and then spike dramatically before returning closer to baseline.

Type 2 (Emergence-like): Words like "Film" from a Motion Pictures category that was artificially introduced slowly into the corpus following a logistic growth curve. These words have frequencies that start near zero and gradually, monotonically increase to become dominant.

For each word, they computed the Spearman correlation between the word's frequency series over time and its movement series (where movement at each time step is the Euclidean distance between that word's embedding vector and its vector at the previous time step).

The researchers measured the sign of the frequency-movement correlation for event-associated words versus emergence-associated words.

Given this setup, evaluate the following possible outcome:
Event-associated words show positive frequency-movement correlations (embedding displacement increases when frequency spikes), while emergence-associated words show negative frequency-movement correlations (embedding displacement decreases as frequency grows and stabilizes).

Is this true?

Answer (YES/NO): YES